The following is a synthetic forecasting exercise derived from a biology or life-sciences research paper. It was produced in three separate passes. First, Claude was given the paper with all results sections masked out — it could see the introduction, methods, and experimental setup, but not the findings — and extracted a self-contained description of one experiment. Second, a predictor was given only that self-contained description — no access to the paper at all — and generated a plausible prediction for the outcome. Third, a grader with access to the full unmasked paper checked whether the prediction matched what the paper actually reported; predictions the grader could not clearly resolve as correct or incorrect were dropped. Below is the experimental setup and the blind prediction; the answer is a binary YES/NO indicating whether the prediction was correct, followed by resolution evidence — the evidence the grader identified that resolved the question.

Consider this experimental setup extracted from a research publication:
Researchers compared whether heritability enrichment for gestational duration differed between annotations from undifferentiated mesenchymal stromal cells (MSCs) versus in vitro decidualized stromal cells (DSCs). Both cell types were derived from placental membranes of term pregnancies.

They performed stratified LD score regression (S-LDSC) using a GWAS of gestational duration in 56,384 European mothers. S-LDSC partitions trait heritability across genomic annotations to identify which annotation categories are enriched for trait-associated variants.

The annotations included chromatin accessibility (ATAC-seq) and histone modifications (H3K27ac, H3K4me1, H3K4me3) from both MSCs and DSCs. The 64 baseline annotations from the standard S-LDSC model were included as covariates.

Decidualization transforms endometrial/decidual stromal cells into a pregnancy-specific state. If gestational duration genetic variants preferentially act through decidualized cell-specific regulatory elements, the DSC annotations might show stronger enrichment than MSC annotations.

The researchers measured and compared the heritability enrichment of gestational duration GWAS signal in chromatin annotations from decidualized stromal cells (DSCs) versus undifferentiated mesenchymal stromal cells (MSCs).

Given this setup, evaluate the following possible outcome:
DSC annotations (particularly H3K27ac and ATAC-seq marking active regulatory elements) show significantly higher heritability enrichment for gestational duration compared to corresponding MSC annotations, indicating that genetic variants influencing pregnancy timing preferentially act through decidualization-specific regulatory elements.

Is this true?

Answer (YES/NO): NO